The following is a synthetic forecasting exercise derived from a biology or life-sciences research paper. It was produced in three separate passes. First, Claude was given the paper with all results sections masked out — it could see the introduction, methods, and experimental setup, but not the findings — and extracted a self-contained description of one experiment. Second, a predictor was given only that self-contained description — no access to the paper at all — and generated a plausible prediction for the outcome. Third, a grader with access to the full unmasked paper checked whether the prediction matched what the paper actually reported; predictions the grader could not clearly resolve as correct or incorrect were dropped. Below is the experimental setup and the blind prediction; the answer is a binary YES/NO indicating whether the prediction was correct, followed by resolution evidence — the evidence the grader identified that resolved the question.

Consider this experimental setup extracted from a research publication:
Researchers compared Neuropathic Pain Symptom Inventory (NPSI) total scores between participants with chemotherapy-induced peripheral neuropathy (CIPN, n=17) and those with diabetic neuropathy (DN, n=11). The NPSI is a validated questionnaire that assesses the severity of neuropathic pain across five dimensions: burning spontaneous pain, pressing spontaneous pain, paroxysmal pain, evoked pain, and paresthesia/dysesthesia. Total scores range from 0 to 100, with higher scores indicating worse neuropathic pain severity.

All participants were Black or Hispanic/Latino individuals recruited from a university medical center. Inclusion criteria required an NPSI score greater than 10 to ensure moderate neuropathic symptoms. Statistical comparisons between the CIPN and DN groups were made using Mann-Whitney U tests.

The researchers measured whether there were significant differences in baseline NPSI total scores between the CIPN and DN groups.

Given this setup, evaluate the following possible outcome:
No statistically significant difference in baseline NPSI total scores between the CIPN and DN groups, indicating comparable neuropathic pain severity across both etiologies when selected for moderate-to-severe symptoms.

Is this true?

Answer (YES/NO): YES